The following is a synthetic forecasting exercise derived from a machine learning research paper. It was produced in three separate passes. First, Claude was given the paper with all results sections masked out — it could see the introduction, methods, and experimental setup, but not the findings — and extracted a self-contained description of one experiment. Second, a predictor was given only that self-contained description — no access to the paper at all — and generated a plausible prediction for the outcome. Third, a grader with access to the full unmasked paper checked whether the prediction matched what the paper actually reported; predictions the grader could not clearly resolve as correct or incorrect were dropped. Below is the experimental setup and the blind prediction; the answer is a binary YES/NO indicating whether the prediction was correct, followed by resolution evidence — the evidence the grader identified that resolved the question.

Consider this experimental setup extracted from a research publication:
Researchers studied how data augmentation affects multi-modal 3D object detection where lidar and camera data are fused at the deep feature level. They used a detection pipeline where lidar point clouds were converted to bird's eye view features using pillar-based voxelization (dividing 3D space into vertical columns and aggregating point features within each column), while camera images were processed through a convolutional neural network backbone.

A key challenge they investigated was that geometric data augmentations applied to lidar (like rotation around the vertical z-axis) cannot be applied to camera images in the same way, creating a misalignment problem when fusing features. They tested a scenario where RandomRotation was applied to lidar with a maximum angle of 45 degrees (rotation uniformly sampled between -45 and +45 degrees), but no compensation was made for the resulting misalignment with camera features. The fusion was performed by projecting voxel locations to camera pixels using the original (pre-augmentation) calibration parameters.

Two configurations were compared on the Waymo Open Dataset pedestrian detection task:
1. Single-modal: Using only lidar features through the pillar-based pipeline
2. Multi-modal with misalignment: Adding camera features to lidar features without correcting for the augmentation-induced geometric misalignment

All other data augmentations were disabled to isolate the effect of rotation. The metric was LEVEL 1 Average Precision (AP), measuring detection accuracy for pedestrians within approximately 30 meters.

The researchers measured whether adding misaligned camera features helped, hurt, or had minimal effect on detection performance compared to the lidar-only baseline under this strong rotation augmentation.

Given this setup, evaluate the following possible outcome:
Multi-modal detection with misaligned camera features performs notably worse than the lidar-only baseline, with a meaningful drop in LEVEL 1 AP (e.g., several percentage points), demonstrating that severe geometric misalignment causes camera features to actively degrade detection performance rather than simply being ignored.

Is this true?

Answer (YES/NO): NO